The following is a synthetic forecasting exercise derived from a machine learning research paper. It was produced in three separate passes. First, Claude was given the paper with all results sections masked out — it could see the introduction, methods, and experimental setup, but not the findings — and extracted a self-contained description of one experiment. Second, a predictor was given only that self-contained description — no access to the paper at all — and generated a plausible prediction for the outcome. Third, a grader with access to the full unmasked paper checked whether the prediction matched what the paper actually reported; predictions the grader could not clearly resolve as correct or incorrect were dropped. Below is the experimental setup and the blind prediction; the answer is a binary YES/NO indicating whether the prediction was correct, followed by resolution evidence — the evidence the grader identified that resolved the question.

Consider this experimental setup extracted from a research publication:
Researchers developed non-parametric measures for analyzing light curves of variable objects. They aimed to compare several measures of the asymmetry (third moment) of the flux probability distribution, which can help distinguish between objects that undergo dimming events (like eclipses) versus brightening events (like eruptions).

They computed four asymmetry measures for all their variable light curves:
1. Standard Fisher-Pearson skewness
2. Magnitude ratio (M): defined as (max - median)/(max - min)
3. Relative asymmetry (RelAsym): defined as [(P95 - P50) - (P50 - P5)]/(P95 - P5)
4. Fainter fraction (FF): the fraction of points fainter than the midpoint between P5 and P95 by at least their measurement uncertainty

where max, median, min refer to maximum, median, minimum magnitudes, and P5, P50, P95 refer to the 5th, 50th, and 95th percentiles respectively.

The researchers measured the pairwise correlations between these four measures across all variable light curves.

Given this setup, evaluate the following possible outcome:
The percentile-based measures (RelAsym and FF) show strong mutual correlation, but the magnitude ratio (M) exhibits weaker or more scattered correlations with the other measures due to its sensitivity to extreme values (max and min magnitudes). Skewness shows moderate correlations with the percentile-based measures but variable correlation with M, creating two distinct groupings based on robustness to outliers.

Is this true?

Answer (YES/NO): NO